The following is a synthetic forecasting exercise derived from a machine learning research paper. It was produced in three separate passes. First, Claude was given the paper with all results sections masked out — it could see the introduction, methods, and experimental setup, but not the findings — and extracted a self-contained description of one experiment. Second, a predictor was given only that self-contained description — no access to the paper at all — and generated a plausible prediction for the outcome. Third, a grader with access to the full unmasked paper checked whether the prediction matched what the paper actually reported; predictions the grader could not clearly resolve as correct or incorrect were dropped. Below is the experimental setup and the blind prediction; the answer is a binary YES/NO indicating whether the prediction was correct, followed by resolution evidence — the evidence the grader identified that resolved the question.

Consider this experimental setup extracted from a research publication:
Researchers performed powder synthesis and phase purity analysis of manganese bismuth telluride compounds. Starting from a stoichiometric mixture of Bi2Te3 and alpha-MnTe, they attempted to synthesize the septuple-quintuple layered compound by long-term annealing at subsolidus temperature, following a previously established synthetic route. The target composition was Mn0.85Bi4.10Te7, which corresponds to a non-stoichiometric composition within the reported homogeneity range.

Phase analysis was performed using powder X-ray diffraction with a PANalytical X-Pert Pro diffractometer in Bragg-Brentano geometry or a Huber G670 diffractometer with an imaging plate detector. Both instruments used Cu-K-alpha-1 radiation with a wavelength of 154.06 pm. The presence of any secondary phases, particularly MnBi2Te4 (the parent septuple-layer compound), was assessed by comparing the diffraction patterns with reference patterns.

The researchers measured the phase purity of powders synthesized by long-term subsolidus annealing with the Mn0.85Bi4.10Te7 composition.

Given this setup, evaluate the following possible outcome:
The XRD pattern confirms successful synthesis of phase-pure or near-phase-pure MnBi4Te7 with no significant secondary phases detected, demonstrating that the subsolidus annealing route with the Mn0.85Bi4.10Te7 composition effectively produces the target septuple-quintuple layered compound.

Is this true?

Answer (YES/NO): NO